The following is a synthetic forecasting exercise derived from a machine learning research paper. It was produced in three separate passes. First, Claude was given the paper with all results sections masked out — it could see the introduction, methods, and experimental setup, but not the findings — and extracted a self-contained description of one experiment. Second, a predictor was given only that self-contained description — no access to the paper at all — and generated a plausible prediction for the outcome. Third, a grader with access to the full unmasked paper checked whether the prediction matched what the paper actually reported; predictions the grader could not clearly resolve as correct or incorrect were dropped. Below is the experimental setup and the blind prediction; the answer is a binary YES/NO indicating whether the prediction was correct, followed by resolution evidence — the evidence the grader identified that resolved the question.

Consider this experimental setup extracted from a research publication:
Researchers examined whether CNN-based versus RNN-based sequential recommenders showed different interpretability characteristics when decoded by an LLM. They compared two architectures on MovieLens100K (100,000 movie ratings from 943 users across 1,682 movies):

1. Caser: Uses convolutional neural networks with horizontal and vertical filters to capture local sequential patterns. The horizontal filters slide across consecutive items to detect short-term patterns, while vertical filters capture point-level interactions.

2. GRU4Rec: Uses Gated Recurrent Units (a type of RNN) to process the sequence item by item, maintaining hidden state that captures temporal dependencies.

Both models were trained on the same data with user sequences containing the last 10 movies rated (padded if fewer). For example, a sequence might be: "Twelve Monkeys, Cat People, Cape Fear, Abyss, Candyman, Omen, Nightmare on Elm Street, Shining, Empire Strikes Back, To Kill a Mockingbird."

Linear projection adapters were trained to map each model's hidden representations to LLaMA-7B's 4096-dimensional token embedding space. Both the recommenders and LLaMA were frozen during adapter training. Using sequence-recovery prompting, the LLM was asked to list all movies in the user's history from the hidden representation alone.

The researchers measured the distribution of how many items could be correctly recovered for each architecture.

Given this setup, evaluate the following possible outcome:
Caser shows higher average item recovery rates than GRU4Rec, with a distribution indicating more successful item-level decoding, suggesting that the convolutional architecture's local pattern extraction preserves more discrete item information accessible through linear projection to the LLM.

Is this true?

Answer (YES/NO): YES